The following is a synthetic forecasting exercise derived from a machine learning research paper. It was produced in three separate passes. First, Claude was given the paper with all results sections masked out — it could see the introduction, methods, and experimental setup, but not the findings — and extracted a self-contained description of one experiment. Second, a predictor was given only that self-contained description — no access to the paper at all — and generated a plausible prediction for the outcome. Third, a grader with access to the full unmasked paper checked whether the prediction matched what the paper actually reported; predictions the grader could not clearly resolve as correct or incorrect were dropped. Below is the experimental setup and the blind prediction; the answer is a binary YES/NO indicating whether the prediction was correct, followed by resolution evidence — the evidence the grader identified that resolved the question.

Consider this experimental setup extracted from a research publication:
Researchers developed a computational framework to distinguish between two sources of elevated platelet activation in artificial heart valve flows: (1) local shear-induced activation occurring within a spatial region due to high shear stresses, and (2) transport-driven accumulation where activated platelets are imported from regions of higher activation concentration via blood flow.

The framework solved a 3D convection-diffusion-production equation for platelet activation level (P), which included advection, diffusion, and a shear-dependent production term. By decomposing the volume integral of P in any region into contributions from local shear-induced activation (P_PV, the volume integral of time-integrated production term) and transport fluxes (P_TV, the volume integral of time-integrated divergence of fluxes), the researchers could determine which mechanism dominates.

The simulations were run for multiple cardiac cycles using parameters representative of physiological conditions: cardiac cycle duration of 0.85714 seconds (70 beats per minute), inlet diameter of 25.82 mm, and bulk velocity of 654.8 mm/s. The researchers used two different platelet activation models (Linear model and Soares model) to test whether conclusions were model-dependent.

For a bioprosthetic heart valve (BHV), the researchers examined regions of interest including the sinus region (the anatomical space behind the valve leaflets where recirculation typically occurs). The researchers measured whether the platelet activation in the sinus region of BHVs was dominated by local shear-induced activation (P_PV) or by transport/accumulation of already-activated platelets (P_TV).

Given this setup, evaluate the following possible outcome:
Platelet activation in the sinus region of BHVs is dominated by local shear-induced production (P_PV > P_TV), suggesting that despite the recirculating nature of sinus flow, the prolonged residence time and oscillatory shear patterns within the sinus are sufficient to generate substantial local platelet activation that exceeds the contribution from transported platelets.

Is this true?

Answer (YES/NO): NO